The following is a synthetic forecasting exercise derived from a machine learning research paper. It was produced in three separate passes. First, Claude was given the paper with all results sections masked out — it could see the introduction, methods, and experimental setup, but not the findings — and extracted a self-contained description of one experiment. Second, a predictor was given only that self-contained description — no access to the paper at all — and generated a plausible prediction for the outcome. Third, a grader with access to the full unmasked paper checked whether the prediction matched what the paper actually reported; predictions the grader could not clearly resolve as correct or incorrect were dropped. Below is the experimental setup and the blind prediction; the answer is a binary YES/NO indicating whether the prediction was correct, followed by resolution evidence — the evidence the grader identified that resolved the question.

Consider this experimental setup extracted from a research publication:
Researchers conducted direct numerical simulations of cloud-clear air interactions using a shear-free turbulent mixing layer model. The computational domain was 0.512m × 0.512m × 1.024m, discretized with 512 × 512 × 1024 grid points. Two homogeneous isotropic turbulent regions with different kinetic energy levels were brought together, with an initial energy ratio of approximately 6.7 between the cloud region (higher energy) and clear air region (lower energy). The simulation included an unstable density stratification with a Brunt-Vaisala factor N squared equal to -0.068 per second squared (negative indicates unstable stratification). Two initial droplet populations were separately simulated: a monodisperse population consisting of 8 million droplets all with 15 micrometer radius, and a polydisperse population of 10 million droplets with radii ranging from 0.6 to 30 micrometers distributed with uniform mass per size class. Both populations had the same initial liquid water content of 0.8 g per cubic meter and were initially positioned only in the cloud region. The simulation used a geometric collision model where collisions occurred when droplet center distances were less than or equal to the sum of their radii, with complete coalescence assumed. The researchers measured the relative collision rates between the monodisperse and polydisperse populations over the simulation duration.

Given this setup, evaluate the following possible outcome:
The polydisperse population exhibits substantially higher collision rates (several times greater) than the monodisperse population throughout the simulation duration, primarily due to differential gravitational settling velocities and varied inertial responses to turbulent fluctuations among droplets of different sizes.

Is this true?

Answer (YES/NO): YES